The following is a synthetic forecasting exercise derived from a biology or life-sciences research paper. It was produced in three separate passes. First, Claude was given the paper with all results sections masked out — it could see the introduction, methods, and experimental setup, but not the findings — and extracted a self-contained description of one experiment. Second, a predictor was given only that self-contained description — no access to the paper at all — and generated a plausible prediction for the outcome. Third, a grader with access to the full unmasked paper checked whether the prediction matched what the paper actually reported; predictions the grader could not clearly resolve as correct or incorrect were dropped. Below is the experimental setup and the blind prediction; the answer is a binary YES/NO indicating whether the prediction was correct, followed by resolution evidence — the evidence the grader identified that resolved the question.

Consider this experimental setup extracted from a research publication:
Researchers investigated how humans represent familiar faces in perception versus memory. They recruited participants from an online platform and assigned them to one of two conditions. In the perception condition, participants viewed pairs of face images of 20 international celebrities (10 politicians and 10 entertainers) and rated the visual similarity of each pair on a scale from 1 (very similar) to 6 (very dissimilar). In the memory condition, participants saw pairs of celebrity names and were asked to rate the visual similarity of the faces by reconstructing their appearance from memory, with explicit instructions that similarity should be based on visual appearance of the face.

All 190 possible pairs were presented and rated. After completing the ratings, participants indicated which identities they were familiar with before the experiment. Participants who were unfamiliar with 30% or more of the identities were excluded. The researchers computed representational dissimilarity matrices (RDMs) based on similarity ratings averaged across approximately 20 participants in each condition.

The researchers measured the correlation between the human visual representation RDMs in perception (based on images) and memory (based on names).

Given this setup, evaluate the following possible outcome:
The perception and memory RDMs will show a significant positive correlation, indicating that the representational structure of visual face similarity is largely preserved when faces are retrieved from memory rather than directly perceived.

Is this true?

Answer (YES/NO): YES